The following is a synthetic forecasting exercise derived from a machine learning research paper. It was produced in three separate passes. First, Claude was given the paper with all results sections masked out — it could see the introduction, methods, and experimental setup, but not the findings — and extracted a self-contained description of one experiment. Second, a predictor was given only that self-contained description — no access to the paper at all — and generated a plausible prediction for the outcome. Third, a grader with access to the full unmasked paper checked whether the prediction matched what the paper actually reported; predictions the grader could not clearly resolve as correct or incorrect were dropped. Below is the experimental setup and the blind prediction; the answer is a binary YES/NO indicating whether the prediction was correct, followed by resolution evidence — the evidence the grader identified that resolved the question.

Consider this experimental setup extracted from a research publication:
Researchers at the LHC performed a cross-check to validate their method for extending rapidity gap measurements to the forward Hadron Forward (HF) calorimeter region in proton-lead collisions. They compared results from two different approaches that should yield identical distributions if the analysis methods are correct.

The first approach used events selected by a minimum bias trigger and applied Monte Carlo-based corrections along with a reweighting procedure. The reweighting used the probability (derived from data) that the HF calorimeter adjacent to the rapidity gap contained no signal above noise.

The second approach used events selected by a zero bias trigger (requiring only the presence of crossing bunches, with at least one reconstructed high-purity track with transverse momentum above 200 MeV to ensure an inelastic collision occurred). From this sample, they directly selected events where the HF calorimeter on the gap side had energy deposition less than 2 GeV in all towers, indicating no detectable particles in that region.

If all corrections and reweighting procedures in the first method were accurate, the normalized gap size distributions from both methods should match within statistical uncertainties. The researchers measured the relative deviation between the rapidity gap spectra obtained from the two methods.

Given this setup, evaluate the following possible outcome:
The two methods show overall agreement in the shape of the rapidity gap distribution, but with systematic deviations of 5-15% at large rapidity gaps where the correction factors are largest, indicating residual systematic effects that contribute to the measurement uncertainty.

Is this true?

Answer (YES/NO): NO